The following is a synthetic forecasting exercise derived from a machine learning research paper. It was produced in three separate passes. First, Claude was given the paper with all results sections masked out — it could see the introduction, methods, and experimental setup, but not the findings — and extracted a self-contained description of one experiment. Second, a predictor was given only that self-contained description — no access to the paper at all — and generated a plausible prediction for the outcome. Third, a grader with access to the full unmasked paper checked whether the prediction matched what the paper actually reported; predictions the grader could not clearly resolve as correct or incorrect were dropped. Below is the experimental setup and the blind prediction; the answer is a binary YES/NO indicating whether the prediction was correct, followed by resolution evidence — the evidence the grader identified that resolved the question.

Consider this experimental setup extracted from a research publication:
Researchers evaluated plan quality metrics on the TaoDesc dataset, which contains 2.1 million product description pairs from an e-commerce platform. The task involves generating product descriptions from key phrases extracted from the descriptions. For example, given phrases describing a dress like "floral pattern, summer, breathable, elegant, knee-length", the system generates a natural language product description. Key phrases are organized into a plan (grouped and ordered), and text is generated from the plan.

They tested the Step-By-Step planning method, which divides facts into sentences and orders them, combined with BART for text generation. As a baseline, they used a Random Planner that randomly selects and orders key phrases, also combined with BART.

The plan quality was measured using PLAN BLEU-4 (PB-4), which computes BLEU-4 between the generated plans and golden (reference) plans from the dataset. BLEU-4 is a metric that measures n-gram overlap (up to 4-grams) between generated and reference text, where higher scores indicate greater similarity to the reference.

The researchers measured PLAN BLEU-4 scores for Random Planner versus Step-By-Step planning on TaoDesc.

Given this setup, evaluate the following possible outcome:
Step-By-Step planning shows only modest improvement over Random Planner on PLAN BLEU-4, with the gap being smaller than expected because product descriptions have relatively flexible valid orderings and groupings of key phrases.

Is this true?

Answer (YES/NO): NO